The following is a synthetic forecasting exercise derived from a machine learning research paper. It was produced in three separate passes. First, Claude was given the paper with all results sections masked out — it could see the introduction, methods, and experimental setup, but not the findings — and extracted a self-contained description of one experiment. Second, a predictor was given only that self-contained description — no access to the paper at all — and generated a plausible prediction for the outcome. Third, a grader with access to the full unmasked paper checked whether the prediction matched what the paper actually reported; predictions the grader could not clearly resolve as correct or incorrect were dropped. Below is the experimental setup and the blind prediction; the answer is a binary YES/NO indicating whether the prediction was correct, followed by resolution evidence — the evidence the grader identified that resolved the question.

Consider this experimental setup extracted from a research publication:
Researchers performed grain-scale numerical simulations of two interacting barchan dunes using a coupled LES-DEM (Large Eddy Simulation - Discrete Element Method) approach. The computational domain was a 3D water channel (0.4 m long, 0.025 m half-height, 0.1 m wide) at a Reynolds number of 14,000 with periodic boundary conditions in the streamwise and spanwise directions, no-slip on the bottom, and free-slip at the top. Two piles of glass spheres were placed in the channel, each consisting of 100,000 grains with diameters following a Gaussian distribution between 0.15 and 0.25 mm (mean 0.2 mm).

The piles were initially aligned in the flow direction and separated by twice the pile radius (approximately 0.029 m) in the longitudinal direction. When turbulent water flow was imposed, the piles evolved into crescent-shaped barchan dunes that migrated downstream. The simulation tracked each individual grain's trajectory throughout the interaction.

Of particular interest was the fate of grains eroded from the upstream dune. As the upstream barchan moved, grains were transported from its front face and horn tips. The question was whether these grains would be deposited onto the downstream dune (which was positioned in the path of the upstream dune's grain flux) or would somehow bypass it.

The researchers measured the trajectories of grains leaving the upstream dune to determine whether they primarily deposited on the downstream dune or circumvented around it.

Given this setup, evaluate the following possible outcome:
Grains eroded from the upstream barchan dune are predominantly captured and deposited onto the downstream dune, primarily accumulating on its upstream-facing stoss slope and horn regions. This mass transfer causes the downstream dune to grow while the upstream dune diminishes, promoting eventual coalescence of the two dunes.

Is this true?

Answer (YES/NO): NO